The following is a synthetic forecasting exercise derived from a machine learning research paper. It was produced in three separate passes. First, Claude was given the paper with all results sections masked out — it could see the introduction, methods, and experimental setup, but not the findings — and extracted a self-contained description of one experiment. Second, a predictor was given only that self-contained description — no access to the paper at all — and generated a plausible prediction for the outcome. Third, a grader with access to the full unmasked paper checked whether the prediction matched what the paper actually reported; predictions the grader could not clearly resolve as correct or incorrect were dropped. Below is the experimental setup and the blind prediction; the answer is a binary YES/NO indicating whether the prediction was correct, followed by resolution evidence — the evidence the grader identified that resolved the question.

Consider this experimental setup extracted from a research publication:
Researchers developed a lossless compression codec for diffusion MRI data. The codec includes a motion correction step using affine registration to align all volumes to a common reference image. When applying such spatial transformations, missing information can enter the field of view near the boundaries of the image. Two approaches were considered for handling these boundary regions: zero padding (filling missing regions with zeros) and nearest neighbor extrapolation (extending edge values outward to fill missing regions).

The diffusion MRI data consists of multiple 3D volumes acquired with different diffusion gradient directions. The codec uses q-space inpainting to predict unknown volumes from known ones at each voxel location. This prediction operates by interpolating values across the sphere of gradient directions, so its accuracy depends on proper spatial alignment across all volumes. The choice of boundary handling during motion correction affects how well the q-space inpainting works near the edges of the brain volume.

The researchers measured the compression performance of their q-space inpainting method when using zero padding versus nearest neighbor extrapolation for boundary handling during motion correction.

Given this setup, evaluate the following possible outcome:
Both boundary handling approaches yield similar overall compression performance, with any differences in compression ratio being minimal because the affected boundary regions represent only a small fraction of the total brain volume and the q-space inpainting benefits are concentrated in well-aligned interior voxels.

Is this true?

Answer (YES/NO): NO